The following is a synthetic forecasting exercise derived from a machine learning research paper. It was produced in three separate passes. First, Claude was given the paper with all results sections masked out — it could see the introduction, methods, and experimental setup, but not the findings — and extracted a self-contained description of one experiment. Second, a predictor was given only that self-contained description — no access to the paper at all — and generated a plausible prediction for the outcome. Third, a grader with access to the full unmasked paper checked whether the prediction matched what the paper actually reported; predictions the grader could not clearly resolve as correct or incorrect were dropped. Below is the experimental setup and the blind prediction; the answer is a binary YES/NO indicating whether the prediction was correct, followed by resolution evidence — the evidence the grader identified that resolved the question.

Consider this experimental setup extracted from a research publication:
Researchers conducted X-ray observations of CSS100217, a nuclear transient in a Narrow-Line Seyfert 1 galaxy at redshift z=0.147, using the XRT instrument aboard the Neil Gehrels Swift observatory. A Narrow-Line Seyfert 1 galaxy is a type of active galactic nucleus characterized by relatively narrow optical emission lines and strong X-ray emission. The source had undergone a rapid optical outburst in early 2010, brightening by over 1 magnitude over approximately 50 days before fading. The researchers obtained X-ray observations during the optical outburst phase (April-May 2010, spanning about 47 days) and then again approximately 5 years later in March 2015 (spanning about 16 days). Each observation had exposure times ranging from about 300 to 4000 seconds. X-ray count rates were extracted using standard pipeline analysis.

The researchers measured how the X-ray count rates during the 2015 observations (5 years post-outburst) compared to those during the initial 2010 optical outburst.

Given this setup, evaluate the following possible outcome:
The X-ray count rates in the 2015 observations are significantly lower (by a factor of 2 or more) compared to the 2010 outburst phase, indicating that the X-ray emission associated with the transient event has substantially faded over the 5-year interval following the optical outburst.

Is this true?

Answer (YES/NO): NO